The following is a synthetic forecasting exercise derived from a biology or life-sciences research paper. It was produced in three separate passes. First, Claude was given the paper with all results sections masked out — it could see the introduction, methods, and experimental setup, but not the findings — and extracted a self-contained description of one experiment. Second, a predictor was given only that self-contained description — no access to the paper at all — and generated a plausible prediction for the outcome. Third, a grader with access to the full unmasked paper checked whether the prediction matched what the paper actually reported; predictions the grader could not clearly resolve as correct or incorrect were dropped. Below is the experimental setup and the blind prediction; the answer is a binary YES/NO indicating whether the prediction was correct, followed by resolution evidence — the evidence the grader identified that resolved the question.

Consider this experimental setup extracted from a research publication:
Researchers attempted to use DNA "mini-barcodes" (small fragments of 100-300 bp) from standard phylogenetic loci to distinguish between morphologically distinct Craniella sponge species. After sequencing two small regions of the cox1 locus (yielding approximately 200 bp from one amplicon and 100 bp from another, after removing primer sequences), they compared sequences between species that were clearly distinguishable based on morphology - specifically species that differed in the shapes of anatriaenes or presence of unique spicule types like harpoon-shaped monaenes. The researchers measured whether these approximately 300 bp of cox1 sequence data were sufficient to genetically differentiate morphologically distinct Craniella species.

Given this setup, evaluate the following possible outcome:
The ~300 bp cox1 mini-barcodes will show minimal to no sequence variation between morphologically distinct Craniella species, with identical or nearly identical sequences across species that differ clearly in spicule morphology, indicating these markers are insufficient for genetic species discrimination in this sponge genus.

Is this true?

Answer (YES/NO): YES